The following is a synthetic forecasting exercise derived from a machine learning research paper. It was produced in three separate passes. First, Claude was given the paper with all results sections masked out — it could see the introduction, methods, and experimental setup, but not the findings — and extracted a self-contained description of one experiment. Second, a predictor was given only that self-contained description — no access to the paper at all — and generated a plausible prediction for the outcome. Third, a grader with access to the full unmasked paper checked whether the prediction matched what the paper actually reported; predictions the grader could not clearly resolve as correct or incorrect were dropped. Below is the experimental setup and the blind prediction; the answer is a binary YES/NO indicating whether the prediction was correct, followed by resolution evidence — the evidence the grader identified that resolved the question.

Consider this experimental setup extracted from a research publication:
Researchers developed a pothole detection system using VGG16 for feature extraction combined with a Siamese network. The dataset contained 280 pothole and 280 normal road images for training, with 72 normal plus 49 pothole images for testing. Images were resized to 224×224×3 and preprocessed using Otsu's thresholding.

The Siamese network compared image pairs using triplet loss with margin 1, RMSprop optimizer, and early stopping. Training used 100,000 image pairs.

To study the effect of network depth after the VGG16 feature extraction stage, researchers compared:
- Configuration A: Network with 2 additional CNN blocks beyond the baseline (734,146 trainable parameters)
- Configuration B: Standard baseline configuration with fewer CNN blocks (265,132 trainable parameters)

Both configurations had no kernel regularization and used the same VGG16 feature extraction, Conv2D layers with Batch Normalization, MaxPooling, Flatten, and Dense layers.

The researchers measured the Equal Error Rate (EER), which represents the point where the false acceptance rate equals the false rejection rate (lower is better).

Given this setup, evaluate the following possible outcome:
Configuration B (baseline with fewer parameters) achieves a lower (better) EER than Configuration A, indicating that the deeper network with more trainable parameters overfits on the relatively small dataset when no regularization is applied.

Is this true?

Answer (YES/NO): YES